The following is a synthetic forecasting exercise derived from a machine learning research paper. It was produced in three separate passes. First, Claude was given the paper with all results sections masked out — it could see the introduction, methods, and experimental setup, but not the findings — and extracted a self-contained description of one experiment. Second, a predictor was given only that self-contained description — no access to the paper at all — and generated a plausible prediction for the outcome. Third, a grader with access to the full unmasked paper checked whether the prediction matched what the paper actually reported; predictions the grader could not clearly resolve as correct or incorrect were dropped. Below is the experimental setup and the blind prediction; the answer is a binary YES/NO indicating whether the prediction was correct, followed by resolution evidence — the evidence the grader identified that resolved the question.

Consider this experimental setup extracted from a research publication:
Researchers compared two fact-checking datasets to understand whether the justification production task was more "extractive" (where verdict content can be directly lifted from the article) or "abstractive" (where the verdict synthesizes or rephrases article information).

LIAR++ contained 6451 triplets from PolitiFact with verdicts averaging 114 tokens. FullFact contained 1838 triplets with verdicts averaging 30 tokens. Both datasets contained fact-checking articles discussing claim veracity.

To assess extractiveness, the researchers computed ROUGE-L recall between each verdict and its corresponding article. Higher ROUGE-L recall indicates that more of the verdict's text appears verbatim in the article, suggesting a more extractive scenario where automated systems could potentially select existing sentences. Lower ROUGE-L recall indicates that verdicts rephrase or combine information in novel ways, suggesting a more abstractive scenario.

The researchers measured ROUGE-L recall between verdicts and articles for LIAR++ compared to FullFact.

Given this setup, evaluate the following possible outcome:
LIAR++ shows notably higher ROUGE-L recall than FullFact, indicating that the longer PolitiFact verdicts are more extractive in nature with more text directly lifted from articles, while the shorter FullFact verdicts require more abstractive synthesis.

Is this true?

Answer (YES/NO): NO